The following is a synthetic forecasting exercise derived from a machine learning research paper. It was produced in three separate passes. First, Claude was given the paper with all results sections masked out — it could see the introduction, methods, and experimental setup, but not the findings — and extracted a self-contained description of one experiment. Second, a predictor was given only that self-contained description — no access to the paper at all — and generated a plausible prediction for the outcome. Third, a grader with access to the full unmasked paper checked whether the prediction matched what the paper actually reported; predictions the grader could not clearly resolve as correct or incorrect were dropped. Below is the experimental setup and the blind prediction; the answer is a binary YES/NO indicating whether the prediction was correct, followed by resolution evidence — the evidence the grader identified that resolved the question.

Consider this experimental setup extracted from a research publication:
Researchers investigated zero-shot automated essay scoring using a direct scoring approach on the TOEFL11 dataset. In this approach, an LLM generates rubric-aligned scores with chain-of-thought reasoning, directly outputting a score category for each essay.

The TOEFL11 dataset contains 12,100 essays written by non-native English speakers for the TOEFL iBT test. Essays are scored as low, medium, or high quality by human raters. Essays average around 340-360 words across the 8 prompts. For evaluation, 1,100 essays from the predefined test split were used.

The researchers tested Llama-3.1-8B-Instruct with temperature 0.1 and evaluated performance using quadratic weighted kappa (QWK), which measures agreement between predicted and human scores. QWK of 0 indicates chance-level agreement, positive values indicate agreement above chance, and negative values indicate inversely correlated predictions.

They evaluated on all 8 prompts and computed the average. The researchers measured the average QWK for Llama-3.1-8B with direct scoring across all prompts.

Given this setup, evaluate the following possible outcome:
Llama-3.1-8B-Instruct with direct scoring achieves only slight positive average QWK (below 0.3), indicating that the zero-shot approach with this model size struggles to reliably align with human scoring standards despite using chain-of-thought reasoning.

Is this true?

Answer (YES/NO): YES